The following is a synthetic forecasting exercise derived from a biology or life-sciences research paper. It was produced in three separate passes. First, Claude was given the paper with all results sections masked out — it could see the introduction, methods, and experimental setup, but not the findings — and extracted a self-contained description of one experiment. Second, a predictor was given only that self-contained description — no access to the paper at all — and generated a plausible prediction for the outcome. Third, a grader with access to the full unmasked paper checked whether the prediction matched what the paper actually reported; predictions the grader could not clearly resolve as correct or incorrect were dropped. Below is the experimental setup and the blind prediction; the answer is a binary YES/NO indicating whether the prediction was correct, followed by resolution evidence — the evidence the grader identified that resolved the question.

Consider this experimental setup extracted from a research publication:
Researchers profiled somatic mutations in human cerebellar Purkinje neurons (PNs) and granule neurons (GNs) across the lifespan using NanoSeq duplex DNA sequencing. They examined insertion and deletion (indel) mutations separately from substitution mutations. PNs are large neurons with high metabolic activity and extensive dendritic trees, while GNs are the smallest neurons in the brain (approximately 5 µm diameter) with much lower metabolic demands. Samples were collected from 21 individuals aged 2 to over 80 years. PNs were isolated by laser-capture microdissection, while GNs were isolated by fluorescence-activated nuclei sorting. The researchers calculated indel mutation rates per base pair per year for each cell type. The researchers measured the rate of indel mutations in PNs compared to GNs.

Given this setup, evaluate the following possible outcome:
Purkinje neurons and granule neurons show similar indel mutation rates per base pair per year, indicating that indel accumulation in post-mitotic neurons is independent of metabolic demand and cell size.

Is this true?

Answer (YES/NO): NO